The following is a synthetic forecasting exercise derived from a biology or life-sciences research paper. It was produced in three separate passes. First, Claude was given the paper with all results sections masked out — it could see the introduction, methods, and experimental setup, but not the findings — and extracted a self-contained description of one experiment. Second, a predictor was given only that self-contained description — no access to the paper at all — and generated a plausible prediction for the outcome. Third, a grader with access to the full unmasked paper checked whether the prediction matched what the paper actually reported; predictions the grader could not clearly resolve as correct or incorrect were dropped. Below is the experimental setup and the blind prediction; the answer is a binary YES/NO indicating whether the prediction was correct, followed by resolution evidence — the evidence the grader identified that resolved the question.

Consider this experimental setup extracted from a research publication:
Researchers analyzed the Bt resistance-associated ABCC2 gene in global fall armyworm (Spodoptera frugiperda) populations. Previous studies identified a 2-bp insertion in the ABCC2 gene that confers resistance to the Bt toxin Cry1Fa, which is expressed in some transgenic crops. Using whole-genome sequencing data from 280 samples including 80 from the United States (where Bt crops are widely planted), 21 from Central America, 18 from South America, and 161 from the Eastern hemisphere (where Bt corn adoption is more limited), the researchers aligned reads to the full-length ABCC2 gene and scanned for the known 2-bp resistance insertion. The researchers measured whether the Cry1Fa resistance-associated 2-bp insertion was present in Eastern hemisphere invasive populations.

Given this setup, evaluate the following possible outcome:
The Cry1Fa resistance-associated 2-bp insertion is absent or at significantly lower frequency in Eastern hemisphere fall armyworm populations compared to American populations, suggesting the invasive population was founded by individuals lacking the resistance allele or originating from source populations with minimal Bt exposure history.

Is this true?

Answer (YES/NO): NO